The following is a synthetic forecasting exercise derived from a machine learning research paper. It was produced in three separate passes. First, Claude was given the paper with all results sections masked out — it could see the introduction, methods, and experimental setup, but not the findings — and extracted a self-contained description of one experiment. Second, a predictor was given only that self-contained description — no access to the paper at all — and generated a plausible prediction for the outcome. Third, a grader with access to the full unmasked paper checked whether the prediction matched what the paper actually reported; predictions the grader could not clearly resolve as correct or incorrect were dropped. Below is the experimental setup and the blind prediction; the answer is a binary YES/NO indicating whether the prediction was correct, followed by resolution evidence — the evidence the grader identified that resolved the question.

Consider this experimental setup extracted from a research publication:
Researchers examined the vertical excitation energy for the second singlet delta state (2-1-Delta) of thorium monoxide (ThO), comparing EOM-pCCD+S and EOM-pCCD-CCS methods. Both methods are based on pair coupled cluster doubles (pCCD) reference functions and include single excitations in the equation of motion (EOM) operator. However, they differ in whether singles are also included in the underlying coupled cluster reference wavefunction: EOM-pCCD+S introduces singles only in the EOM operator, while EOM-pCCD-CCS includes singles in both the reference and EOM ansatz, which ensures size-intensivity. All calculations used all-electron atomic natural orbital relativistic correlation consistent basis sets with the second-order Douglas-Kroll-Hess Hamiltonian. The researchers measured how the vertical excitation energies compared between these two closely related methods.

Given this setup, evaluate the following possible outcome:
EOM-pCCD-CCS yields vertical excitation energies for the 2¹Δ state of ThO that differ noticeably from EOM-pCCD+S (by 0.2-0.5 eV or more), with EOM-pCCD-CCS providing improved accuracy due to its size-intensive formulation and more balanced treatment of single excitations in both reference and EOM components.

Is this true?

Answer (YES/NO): NO